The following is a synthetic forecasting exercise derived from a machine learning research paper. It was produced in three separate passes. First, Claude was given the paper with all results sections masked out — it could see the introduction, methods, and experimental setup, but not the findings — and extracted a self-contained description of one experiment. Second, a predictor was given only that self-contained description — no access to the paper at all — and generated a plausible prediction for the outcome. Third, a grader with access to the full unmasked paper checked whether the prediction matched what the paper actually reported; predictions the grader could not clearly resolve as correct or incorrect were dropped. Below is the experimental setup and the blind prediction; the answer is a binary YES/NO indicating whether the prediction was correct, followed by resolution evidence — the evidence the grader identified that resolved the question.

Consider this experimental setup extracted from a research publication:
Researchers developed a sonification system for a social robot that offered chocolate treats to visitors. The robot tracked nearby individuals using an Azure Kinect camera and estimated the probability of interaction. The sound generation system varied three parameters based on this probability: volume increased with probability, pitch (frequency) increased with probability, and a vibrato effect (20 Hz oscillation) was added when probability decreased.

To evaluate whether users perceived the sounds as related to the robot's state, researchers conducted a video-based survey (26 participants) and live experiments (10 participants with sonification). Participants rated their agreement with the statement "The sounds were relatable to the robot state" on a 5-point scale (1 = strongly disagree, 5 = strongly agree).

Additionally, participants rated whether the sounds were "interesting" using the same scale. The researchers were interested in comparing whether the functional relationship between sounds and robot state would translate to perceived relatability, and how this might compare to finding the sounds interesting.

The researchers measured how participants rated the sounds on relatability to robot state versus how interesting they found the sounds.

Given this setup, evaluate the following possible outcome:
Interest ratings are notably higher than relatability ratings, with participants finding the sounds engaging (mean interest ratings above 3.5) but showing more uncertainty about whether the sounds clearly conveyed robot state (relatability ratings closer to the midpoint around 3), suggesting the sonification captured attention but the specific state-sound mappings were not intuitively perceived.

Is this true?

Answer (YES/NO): NO